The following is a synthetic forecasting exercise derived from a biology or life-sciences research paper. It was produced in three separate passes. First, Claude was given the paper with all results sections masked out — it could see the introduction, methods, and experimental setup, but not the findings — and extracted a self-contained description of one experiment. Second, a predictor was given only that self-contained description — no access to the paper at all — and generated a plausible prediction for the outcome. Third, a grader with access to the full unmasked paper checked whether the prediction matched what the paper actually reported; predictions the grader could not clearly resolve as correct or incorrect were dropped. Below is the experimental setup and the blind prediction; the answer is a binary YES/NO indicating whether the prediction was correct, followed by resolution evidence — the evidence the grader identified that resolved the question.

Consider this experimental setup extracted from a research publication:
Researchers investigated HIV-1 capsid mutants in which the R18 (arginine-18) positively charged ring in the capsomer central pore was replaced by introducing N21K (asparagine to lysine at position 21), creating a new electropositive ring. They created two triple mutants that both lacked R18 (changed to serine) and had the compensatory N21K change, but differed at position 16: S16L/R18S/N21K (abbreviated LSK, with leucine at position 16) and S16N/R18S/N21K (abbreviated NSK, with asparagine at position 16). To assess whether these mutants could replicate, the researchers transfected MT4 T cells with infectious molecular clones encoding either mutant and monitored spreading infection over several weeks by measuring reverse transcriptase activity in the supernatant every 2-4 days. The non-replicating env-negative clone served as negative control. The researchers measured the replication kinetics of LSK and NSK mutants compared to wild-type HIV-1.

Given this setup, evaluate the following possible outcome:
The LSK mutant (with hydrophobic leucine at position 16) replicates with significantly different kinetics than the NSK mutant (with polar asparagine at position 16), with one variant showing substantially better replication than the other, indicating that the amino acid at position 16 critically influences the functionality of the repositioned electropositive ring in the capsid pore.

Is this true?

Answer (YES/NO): YES